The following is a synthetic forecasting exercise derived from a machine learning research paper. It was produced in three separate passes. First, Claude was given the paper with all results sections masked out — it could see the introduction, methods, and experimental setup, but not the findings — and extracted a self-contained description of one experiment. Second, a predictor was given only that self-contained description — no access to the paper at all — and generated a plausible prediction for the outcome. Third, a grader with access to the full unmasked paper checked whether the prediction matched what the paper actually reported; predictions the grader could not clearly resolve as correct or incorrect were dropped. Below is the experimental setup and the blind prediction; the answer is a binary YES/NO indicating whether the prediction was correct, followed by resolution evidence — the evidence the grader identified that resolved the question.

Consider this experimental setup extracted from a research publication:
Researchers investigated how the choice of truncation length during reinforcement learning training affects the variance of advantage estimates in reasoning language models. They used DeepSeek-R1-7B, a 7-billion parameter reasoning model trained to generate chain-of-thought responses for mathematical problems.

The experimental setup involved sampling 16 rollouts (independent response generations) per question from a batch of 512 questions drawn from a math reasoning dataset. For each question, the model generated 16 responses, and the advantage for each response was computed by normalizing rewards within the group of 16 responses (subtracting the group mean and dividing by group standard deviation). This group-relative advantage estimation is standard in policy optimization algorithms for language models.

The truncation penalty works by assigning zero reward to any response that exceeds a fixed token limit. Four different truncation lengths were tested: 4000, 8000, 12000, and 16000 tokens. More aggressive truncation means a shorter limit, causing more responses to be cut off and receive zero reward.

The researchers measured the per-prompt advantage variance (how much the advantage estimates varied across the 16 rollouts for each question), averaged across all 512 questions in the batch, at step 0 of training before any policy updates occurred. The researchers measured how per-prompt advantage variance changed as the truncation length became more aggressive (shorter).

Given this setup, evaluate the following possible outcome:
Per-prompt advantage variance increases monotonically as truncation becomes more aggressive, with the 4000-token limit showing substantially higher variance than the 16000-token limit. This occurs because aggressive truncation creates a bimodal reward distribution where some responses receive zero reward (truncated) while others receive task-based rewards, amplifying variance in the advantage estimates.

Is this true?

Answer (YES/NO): YES